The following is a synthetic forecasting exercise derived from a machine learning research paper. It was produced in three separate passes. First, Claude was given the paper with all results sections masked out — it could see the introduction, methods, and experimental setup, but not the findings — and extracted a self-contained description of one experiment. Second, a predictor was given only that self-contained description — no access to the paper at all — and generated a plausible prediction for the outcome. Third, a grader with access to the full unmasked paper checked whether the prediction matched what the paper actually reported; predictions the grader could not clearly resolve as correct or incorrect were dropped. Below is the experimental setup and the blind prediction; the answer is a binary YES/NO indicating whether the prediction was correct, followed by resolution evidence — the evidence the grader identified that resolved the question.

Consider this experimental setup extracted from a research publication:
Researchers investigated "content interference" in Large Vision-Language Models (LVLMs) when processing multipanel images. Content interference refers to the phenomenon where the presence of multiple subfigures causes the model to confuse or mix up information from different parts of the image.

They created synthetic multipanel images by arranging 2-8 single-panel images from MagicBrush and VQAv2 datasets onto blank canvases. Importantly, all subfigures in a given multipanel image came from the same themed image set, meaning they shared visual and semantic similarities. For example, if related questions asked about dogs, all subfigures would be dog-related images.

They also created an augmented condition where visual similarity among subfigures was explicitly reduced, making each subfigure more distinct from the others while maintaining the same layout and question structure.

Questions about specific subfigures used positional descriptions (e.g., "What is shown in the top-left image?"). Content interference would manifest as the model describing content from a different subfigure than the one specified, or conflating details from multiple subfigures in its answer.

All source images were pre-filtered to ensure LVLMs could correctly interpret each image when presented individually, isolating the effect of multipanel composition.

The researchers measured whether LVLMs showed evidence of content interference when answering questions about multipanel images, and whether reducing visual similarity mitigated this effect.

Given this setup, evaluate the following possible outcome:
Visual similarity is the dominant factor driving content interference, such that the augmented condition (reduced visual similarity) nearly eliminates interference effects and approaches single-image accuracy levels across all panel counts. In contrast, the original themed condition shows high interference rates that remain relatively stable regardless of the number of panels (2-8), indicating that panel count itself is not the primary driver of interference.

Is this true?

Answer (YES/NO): NO